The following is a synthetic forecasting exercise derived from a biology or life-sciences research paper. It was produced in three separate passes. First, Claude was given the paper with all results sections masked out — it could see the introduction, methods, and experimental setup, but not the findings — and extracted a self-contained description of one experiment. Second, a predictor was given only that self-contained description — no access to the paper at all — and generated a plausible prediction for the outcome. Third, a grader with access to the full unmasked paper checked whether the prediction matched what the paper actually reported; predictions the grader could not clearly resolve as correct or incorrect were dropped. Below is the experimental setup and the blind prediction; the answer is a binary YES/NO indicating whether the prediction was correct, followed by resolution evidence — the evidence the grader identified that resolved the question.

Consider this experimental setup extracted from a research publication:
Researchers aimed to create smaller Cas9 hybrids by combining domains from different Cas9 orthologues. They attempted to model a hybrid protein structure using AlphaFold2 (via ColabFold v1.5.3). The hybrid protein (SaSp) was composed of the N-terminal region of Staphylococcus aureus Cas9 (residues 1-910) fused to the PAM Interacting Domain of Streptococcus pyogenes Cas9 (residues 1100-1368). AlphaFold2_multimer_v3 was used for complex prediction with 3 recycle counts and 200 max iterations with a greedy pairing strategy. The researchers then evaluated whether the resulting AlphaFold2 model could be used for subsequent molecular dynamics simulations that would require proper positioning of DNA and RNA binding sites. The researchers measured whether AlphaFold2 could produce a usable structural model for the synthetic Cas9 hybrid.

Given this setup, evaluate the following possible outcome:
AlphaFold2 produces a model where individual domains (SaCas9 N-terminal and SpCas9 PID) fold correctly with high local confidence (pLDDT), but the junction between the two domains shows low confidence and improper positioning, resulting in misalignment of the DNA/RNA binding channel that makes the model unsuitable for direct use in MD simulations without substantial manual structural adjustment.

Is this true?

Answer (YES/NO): NO